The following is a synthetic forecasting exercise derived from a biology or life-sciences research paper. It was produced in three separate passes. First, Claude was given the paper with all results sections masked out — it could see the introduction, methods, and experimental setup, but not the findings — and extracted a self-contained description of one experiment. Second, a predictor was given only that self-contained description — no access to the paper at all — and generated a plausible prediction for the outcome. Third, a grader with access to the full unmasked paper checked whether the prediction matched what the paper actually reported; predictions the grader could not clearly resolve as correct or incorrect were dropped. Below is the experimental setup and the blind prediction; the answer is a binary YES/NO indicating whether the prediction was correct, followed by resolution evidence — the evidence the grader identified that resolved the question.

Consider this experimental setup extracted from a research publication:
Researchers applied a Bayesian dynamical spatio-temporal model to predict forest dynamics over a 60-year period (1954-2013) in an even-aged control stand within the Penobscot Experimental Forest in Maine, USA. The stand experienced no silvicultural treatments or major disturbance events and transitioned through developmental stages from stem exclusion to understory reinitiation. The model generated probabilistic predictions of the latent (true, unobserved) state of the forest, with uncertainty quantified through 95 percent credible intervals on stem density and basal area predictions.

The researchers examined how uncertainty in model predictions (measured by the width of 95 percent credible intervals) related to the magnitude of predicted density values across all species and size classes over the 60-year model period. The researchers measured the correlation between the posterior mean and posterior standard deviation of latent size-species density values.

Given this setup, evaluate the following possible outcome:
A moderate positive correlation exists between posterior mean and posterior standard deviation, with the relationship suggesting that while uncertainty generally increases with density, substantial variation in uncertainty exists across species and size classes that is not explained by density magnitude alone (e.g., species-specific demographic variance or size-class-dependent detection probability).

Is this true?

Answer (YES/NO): NO